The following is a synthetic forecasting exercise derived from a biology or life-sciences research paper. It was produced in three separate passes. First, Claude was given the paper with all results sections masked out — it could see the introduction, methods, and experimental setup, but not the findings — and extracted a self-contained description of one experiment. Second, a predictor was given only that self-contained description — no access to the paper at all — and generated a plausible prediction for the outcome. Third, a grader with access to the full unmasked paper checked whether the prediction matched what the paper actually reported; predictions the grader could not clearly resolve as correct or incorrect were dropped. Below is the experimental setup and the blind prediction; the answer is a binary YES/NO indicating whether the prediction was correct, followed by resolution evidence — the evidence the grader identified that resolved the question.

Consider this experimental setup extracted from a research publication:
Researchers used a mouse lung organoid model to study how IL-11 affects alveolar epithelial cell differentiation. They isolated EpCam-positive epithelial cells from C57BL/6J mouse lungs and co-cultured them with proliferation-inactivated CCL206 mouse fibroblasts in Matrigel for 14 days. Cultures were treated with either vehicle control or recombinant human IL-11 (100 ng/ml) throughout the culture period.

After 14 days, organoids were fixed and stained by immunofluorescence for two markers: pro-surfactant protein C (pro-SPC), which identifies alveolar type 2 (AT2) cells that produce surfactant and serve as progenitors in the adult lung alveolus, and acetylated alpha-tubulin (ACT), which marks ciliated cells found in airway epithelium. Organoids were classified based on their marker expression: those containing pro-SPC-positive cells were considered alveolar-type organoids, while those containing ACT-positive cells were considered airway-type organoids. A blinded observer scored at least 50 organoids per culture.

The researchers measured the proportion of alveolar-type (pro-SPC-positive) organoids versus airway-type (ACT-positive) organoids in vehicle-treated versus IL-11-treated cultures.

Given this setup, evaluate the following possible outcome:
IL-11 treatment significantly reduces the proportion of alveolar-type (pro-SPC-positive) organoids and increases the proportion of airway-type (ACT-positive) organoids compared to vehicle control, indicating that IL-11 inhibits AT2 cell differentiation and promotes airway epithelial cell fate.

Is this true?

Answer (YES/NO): NO